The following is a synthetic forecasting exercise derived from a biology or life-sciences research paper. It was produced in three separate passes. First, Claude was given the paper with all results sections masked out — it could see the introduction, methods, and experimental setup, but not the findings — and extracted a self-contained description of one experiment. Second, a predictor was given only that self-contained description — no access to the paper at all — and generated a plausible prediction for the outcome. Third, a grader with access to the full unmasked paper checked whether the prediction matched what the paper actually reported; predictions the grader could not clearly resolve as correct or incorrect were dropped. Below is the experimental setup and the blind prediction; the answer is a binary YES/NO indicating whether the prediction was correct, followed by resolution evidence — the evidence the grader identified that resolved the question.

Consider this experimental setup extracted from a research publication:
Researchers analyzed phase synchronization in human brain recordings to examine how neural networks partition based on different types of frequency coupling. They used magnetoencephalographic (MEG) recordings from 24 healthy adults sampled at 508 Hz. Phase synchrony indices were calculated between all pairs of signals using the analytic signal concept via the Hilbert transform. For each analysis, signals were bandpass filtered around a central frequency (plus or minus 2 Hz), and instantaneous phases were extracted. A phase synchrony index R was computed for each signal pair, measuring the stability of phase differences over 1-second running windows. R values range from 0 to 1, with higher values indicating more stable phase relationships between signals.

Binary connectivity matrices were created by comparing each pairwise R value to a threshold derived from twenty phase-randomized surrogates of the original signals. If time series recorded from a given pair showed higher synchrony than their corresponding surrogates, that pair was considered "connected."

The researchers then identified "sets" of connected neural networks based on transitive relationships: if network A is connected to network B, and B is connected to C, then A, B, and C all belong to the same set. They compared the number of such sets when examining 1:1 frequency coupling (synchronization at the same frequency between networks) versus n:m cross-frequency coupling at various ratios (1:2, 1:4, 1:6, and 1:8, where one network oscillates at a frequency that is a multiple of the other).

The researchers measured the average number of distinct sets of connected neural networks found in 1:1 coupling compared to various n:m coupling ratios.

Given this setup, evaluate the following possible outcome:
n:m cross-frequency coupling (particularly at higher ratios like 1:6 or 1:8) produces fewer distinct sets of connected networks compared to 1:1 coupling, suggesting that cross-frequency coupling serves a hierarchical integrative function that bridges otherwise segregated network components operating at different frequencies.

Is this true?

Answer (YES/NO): NO